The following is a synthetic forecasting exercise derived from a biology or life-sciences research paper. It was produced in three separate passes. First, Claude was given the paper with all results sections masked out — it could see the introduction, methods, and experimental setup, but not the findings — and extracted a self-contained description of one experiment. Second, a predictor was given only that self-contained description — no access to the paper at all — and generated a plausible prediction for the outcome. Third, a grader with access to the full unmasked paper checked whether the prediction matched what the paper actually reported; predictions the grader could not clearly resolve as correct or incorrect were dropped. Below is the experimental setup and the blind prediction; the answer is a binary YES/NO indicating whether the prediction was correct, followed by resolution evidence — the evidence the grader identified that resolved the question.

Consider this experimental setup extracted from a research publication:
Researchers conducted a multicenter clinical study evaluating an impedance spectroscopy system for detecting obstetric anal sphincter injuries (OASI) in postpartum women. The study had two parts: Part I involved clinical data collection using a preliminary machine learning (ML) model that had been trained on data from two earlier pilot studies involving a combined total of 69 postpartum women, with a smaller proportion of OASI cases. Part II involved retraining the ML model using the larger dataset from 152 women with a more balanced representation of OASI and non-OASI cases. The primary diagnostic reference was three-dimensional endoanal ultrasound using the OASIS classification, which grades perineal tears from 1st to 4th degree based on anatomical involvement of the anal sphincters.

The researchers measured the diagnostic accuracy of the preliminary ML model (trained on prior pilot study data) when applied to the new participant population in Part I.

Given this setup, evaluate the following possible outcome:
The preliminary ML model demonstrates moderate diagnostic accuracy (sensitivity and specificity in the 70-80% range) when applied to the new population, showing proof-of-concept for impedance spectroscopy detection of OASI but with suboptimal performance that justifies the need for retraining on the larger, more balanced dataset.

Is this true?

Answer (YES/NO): NO